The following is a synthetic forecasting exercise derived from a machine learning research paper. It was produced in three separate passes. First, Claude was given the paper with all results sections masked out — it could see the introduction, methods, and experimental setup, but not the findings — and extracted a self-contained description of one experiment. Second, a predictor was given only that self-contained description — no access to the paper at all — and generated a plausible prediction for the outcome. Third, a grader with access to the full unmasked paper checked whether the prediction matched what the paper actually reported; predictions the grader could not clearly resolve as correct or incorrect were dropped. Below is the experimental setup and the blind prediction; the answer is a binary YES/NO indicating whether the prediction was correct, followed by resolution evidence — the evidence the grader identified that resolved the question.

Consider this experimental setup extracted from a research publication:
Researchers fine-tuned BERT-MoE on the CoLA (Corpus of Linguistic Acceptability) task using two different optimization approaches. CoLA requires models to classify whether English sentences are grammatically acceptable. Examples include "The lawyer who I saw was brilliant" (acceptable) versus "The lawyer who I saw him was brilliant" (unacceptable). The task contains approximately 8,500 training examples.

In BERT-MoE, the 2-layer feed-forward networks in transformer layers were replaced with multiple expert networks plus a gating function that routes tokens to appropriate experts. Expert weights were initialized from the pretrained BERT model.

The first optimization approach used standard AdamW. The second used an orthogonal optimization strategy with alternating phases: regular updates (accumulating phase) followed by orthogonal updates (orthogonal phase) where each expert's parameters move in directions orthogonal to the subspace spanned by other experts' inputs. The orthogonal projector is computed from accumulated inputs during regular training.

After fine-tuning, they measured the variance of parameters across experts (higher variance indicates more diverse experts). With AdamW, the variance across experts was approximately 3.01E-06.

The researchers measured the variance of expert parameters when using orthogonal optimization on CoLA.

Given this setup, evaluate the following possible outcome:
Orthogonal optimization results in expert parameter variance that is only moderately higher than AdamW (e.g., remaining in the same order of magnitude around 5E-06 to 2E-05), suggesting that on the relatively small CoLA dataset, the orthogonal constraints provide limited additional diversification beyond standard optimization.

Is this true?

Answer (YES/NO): NO